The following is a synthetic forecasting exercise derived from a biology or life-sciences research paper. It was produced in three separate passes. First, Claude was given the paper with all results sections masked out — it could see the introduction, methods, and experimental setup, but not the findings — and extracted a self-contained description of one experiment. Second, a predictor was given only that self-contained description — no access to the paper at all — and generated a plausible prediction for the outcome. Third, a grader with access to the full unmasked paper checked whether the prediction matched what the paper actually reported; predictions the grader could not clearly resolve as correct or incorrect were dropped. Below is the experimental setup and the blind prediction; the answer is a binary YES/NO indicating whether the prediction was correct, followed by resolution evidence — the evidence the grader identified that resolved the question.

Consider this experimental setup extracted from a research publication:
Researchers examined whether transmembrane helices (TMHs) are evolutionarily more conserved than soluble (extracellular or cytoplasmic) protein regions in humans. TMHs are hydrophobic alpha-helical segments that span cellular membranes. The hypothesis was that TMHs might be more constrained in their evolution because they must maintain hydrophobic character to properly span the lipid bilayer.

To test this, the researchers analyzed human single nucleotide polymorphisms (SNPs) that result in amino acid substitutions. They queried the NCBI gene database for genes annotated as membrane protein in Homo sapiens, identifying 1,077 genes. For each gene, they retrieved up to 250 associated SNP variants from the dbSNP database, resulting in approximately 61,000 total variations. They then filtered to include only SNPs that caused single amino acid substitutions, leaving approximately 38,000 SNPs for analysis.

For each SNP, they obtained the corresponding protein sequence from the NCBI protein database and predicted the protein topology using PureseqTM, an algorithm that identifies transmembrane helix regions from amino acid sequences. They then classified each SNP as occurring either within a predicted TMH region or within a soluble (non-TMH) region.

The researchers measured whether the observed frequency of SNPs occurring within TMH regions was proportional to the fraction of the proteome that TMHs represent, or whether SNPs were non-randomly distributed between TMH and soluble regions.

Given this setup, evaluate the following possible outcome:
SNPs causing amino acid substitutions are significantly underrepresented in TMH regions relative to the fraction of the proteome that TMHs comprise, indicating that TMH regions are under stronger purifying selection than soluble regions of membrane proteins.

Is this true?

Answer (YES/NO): YES